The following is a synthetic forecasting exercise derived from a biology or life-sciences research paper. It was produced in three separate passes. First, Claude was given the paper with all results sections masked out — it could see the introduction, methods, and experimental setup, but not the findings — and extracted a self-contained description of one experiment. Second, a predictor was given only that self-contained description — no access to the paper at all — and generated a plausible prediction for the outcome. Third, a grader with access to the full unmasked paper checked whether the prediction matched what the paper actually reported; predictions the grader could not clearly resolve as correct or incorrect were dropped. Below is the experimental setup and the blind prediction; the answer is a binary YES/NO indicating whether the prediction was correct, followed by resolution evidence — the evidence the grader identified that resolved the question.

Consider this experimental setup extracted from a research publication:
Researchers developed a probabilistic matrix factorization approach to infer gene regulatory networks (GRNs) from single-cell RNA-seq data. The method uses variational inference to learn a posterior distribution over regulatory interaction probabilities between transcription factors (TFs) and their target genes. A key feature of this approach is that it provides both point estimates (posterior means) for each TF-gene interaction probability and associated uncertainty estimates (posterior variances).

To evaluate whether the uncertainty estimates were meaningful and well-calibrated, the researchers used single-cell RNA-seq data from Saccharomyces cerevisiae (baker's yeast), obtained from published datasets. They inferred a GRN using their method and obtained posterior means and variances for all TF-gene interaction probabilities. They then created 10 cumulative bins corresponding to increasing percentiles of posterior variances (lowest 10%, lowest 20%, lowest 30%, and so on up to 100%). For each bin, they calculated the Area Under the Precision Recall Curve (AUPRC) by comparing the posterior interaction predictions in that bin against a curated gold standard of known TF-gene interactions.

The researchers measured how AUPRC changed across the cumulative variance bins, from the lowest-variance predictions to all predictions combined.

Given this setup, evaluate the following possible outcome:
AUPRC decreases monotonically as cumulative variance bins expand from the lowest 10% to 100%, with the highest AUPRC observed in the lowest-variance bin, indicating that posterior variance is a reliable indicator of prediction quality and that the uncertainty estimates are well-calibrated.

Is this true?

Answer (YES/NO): YES